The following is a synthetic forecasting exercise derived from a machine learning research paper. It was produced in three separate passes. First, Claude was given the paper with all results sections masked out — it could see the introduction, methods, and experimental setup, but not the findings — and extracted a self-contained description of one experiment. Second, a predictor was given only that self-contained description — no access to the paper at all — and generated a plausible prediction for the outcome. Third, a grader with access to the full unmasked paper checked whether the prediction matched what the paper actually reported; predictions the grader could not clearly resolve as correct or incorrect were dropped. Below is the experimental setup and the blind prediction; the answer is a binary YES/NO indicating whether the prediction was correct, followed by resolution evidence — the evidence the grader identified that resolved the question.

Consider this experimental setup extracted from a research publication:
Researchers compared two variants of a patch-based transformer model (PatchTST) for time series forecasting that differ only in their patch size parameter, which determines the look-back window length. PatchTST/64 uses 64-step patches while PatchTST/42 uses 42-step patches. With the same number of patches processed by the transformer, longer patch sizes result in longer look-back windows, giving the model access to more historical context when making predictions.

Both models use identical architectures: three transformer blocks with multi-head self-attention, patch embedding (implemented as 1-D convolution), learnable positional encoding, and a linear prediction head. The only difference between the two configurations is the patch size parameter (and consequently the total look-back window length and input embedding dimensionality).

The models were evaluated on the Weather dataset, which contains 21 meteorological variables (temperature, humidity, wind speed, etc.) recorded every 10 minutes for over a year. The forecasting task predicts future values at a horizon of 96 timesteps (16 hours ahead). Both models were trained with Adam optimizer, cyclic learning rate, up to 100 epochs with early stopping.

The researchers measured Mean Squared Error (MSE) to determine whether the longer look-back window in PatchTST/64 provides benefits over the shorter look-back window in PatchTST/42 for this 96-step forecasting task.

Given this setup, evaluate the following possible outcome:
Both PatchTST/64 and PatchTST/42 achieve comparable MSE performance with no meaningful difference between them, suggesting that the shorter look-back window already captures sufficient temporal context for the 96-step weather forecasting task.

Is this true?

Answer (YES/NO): NO